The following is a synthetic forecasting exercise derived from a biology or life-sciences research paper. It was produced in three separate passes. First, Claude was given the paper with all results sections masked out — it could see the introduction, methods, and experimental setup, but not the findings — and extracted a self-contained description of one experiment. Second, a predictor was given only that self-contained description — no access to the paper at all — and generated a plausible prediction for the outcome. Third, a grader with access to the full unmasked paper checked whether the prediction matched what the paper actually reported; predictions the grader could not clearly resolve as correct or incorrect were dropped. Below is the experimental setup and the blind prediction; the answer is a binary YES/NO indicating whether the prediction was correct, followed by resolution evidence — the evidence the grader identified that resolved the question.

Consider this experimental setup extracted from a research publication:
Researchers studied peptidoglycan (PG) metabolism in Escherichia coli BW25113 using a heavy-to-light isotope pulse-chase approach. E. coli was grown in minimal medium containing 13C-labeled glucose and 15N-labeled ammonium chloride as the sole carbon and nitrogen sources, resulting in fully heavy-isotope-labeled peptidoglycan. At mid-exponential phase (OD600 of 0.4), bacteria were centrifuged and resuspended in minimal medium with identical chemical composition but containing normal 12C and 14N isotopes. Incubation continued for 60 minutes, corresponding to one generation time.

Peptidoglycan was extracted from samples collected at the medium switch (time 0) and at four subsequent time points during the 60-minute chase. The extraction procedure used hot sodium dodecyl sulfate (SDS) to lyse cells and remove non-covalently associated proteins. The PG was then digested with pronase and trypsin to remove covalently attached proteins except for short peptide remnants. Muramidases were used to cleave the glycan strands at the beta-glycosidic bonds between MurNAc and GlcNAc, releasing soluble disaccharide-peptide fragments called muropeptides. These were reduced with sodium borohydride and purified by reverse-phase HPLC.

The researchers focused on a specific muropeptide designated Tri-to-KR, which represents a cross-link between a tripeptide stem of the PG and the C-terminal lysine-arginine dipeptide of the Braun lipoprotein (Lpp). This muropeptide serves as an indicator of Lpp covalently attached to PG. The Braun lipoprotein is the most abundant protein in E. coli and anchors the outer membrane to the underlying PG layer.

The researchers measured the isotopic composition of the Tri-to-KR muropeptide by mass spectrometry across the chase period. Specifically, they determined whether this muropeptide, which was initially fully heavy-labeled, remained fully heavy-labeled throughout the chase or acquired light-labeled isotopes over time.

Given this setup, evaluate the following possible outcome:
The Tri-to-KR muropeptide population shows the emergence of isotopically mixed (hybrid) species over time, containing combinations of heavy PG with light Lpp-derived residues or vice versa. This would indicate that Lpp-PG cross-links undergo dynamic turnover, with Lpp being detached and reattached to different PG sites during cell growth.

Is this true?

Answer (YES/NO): YES